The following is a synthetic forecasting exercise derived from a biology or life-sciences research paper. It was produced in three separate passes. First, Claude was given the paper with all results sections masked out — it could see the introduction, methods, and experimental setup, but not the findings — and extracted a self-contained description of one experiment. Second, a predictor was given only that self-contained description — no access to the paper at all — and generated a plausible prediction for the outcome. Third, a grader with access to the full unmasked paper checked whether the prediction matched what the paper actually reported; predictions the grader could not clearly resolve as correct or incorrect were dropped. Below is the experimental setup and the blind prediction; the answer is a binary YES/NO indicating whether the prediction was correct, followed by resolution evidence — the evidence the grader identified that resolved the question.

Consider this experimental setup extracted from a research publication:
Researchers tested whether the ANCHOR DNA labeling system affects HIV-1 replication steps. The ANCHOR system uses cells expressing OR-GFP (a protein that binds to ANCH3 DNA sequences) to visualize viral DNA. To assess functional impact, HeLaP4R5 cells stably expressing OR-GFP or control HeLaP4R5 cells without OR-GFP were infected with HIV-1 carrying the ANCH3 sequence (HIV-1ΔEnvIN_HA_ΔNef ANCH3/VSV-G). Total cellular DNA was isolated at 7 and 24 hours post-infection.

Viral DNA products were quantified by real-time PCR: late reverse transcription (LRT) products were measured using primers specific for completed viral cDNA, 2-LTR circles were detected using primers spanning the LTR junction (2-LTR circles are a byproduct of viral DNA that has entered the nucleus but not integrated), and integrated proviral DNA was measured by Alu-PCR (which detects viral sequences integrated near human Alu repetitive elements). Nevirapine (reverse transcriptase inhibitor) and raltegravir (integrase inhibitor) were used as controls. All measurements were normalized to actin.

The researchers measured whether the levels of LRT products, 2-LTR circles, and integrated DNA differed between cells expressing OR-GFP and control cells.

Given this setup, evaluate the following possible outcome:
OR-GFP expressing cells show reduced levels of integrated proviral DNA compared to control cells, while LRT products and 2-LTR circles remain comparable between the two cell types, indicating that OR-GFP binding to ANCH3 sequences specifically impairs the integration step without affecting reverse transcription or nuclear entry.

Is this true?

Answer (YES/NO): NO